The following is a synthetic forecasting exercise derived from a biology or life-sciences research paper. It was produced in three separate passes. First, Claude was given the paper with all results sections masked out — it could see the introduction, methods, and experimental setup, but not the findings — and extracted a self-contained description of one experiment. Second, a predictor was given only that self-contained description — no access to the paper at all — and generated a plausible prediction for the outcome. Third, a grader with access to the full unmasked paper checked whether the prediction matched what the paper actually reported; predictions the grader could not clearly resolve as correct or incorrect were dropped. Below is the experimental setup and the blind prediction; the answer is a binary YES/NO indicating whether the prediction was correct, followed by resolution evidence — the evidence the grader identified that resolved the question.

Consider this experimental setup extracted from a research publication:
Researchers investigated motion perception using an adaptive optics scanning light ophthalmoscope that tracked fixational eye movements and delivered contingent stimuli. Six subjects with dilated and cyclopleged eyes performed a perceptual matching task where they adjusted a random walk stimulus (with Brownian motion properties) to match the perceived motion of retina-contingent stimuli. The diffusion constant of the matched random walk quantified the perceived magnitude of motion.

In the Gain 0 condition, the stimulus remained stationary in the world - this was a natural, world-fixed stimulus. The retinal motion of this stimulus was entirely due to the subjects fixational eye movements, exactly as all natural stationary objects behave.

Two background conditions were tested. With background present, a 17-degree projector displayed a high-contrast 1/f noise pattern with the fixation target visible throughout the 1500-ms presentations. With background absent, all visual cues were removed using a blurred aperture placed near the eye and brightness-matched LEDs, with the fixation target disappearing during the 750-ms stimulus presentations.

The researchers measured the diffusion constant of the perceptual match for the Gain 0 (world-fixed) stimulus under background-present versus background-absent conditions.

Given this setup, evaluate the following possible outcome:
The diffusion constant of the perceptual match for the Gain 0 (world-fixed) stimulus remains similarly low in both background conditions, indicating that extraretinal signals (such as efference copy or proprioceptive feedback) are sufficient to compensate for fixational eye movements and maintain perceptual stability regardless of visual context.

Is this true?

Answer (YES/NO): NO